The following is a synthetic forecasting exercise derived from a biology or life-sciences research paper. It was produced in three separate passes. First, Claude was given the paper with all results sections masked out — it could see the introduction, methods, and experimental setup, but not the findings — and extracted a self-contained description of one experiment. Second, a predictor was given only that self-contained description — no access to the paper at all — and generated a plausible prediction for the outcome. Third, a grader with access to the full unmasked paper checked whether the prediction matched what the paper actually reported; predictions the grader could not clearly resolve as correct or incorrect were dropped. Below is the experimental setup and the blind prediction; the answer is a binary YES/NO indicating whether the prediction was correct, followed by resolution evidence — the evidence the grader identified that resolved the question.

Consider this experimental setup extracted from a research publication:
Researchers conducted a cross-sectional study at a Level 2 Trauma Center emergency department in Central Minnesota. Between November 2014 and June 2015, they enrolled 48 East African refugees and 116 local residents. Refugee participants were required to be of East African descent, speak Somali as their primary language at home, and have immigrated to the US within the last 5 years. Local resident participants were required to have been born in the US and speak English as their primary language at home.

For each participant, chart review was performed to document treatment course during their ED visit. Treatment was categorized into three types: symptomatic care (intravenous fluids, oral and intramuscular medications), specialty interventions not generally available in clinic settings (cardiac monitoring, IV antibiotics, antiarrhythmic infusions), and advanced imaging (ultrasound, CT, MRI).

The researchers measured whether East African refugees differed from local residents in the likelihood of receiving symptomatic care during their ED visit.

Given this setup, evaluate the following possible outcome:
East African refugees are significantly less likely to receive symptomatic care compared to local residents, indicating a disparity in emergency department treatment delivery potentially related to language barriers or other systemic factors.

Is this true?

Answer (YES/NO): NO